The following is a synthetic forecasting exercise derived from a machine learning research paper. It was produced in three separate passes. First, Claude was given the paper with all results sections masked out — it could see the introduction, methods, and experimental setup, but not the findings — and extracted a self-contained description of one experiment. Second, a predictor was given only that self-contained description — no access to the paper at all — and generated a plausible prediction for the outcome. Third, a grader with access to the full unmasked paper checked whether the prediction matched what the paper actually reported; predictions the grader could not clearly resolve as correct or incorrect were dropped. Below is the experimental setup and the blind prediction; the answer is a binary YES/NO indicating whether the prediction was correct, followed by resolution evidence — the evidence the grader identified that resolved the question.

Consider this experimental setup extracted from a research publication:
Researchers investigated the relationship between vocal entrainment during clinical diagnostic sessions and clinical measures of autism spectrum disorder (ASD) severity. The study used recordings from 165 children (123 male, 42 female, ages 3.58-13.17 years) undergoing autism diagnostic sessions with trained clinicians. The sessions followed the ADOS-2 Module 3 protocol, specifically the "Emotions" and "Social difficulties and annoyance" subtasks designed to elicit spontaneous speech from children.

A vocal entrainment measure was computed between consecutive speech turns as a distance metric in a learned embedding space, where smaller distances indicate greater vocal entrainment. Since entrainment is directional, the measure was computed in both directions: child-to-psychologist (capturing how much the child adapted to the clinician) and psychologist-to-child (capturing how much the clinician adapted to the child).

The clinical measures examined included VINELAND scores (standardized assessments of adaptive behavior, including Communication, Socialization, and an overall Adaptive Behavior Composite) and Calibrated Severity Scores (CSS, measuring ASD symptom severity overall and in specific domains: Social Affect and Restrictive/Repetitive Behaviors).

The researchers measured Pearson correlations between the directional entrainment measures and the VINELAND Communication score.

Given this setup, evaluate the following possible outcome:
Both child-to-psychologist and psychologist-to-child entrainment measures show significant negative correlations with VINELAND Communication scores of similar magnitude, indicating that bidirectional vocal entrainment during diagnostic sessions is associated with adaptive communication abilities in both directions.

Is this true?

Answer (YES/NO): NO